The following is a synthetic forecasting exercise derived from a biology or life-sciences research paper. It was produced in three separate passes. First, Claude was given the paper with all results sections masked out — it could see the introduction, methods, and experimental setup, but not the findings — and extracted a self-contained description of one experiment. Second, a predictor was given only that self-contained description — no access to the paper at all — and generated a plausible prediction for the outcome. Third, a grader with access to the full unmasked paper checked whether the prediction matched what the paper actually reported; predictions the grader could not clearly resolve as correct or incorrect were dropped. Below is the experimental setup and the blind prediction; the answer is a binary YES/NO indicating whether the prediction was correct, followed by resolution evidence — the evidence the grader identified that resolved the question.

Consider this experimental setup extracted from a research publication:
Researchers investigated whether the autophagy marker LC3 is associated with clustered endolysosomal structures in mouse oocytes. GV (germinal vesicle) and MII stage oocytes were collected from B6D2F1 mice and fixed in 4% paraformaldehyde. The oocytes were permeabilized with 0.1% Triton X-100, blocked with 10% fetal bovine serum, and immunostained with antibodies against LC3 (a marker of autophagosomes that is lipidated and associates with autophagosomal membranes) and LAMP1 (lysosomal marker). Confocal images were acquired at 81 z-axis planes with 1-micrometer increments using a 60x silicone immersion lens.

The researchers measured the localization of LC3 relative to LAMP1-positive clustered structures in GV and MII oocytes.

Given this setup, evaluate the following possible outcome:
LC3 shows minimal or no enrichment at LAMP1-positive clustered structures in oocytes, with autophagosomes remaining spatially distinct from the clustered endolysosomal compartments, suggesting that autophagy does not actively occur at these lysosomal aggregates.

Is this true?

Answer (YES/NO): NO